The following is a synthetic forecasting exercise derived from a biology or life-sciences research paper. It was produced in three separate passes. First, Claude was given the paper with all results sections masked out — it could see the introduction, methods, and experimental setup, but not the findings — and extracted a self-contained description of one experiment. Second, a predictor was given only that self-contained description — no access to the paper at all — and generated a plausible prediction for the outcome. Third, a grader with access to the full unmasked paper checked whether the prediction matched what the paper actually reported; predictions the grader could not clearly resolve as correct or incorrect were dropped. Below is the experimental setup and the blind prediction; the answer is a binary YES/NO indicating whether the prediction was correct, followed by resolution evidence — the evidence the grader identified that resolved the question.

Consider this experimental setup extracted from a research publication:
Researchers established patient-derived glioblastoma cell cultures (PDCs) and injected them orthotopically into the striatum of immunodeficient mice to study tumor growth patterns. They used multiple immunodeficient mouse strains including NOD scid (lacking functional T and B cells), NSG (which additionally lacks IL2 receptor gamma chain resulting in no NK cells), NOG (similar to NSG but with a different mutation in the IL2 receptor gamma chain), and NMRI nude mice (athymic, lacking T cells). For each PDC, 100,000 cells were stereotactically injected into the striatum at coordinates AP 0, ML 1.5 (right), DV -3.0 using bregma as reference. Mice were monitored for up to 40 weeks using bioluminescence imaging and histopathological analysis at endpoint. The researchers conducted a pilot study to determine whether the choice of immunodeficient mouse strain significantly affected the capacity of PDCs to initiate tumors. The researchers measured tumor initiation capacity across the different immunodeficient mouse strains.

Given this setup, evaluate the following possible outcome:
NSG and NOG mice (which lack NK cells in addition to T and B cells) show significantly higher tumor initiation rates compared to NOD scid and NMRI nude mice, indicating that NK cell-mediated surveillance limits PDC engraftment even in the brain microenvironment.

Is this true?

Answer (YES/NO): NO